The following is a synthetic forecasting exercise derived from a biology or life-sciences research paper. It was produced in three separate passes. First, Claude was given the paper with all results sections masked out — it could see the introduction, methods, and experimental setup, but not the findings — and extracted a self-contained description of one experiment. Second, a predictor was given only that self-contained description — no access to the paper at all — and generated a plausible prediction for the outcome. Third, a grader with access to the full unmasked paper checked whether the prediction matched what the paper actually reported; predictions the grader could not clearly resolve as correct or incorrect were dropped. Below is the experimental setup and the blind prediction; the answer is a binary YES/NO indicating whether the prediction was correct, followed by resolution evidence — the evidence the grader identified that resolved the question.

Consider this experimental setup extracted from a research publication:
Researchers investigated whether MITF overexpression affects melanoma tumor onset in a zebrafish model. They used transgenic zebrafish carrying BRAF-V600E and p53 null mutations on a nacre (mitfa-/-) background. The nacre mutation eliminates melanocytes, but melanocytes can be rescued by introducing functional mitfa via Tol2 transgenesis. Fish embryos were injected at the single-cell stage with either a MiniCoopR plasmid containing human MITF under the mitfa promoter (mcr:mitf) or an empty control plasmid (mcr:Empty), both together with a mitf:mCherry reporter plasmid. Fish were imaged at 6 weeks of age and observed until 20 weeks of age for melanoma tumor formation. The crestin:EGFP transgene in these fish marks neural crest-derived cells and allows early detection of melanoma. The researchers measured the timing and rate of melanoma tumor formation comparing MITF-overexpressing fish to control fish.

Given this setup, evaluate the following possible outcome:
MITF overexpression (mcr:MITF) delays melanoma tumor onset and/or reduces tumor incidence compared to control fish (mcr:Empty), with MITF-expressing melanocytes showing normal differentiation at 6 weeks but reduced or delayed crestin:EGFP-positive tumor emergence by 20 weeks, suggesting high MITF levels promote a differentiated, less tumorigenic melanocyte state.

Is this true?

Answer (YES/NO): NO